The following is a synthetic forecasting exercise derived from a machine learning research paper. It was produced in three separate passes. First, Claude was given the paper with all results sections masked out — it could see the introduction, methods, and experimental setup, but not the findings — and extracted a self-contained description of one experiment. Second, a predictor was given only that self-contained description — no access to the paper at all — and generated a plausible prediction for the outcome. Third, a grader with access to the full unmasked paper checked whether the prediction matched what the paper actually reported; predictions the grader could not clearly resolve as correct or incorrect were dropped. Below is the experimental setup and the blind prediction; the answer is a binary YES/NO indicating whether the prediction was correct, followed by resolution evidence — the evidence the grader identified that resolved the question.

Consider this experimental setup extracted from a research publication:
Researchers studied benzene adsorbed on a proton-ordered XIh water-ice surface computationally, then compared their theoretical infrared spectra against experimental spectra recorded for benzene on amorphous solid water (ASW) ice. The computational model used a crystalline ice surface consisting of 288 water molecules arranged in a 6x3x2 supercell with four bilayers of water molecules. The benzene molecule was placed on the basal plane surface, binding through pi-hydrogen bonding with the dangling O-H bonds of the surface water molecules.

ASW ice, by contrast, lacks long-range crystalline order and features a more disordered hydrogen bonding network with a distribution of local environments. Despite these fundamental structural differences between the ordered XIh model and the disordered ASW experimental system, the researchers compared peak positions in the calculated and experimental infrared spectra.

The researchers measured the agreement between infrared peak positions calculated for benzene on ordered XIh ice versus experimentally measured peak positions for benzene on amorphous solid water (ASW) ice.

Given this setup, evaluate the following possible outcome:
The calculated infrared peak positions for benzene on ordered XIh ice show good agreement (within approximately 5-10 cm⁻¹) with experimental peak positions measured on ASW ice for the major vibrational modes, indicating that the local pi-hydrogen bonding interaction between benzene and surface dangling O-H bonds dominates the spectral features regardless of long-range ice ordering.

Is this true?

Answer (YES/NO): NO